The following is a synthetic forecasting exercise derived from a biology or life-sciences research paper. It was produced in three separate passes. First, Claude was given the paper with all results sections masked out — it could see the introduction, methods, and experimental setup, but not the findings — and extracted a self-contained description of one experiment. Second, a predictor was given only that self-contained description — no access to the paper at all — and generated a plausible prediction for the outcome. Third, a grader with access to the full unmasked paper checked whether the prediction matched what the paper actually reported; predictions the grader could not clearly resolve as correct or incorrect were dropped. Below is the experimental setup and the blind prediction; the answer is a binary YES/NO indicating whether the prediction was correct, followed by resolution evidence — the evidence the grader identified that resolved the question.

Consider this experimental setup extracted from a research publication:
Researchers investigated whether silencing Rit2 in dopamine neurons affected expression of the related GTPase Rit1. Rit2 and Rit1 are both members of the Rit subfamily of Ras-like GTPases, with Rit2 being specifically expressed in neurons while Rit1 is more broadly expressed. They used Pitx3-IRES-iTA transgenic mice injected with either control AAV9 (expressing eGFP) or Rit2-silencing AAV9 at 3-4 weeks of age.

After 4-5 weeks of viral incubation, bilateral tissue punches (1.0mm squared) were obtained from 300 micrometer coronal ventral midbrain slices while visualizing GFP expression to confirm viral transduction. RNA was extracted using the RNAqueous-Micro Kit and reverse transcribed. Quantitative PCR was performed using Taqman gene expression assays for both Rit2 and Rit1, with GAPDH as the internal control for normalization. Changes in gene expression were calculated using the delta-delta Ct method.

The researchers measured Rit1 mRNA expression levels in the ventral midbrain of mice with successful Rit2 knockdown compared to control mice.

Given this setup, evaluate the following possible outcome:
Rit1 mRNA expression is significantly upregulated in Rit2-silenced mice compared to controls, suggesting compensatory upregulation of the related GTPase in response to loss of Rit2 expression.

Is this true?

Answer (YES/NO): YES